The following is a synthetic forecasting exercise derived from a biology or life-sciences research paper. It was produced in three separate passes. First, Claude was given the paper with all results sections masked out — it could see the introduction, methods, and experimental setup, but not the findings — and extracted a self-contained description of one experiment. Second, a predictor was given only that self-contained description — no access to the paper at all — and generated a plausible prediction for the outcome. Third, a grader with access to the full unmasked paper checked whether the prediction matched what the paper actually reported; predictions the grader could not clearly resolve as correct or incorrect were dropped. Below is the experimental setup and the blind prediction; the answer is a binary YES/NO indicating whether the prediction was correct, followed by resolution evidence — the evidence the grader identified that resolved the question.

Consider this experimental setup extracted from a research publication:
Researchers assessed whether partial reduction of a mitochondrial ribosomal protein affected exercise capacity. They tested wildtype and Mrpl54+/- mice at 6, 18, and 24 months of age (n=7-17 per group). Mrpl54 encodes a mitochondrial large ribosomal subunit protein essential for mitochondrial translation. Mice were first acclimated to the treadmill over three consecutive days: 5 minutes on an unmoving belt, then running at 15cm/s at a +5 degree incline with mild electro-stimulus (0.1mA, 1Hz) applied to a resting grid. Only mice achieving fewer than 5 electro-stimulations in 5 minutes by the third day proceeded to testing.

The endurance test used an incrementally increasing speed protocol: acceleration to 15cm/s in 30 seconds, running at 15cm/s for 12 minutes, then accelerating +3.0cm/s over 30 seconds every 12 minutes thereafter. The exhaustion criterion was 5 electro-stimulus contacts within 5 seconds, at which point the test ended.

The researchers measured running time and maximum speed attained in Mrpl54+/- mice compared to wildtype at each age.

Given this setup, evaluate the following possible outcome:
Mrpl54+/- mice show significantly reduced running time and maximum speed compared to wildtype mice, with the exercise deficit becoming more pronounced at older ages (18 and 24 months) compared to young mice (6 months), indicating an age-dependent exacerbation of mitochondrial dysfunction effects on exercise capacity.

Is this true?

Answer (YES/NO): NO